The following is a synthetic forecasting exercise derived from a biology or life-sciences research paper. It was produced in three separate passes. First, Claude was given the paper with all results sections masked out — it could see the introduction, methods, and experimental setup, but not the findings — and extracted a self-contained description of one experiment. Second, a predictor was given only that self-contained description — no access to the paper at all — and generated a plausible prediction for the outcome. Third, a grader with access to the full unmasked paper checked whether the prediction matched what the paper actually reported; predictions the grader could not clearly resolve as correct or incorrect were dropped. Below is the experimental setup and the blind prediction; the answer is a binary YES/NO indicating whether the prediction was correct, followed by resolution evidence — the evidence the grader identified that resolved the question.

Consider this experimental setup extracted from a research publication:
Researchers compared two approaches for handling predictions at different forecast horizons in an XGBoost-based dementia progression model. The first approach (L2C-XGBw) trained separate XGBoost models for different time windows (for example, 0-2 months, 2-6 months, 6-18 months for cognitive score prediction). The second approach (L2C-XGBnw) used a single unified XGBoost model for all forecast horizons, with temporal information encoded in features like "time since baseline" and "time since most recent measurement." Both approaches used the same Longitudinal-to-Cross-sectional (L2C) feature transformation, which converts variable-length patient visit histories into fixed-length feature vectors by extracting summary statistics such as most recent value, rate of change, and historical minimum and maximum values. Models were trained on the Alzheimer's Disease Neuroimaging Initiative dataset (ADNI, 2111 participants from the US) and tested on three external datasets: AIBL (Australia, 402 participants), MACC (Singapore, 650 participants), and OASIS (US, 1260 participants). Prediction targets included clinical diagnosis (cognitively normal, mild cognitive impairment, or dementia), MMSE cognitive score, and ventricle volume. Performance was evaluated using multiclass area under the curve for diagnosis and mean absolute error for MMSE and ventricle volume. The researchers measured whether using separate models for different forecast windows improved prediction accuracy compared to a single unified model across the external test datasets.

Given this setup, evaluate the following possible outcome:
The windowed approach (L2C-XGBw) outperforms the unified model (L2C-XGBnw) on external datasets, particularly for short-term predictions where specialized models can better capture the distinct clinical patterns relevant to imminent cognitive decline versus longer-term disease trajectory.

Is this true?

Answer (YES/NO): NO